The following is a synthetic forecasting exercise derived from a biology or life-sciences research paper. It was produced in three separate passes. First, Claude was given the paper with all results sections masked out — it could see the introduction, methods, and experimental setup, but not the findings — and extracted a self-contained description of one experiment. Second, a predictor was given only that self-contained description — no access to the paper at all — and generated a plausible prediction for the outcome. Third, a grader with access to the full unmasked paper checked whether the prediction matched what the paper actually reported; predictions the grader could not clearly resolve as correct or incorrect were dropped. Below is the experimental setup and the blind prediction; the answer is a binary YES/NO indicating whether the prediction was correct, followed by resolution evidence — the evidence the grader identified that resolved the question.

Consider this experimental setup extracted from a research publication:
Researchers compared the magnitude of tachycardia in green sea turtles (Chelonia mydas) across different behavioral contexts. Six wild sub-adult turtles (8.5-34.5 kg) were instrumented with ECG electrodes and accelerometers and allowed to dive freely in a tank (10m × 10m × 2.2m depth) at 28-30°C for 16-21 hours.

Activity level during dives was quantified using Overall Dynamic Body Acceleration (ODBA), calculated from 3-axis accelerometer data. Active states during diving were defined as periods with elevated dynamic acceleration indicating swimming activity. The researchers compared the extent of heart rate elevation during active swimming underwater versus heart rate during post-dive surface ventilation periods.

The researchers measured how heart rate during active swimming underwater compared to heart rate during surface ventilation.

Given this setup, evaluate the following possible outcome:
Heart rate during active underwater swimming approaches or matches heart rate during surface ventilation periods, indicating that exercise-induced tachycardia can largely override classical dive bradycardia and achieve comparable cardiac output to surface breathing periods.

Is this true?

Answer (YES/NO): NO